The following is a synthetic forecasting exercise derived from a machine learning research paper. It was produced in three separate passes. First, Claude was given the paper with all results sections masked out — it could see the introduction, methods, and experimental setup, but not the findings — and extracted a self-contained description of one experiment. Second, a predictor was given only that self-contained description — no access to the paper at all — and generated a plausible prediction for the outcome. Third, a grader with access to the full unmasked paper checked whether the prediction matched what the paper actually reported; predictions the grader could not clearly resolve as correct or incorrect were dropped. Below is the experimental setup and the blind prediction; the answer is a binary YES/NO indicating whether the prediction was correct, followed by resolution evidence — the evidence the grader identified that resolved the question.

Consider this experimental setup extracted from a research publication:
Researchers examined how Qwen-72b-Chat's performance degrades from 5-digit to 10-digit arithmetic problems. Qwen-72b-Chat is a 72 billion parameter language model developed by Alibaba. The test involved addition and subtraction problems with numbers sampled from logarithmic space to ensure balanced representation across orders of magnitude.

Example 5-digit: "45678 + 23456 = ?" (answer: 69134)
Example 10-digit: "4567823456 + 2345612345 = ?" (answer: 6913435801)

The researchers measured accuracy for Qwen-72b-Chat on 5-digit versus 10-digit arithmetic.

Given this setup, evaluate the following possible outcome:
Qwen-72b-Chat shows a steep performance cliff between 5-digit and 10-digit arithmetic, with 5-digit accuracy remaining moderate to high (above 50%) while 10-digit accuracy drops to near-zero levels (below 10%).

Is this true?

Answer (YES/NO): NO